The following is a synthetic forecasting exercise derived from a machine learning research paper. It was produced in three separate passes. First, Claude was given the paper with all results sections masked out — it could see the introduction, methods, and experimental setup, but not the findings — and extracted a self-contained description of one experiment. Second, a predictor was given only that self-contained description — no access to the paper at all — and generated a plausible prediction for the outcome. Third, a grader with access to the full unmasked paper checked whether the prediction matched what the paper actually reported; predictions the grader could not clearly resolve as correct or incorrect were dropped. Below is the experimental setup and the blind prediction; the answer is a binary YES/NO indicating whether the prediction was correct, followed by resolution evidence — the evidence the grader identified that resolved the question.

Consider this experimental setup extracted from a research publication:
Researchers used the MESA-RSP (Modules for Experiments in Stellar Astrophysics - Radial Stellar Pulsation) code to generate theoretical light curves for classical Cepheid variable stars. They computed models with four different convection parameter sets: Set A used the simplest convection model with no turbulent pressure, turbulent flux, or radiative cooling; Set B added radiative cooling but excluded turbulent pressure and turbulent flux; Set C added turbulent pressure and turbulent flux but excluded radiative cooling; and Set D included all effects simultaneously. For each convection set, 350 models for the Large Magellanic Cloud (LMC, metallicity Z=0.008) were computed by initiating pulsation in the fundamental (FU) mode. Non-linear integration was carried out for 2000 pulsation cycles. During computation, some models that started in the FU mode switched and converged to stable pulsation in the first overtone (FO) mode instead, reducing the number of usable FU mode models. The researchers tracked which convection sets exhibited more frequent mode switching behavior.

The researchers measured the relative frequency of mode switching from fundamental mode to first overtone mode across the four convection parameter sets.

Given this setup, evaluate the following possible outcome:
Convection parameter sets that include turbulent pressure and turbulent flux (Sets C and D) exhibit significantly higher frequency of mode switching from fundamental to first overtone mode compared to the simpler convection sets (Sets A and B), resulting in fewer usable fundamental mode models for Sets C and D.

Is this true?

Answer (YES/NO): NO